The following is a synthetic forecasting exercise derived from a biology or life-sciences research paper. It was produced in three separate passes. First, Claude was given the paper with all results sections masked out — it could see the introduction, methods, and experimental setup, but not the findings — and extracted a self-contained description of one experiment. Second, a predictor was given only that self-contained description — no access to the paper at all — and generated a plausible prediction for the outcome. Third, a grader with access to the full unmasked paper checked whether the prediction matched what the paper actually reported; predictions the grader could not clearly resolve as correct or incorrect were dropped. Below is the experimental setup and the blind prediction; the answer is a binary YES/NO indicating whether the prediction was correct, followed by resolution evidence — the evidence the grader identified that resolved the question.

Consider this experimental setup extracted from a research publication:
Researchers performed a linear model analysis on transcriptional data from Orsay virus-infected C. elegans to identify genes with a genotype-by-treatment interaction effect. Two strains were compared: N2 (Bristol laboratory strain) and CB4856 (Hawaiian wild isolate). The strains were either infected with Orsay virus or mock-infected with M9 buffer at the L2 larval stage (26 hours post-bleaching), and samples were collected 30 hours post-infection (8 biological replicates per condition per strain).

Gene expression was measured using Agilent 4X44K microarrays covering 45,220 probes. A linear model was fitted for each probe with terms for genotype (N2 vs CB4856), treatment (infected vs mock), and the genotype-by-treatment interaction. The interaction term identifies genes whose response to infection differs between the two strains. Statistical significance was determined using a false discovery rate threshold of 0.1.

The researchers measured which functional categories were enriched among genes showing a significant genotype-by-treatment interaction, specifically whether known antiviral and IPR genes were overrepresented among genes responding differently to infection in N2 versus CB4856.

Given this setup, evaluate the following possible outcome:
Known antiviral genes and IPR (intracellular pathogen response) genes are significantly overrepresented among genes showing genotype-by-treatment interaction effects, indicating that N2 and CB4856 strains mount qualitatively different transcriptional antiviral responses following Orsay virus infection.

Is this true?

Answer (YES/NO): YES